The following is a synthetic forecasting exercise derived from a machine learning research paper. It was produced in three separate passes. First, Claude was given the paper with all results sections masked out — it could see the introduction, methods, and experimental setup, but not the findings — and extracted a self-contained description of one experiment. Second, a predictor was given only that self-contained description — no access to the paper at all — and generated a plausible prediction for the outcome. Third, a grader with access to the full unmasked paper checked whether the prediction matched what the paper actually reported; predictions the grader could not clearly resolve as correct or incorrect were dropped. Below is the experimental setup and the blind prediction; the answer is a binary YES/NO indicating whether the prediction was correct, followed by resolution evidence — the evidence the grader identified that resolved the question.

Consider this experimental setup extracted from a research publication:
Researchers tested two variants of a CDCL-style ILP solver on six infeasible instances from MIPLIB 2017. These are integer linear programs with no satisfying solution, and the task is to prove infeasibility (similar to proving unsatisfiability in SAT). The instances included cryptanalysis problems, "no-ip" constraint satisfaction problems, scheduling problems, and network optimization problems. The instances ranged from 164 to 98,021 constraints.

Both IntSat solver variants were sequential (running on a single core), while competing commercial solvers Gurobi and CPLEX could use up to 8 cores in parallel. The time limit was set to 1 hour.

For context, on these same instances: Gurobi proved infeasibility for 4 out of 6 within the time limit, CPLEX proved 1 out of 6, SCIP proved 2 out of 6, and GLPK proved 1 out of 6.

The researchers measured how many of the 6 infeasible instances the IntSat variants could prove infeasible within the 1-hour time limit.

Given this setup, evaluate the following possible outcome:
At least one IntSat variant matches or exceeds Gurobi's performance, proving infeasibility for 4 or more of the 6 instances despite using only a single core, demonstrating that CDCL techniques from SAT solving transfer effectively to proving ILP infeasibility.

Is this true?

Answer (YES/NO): NO